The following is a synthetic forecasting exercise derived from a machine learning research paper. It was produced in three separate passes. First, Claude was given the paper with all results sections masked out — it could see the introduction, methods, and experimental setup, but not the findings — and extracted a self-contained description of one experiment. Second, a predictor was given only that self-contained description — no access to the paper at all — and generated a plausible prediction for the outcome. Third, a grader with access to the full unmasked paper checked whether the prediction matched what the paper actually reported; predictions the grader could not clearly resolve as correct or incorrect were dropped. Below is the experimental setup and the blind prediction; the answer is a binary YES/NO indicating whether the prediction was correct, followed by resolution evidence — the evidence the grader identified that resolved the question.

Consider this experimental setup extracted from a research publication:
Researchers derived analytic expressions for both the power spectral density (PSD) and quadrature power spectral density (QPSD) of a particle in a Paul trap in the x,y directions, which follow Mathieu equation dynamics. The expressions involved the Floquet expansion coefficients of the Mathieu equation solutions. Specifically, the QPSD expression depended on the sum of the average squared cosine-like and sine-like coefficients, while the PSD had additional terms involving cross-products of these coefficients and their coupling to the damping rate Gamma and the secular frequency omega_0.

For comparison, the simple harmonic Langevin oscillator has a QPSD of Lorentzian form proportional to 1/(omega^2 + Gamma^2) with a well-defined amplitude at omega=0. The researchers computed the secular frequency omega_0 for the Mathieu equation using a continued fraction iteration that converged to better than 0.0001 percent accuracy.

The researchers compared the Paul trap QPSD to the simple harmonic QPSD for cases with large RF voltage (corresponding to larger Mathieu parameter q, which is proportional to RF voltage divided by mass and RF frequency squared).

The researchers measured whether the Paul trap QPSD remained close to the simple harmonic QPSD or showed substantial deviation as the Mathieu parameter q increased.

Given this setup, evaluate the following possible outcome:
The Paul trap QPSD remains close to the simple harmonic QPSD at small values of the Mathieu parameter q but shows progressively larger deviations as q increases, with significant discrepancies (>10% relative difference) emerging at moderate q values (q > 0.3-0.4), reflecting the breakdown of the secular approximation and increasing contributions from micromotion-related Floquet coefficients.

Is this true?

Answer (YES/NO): YES